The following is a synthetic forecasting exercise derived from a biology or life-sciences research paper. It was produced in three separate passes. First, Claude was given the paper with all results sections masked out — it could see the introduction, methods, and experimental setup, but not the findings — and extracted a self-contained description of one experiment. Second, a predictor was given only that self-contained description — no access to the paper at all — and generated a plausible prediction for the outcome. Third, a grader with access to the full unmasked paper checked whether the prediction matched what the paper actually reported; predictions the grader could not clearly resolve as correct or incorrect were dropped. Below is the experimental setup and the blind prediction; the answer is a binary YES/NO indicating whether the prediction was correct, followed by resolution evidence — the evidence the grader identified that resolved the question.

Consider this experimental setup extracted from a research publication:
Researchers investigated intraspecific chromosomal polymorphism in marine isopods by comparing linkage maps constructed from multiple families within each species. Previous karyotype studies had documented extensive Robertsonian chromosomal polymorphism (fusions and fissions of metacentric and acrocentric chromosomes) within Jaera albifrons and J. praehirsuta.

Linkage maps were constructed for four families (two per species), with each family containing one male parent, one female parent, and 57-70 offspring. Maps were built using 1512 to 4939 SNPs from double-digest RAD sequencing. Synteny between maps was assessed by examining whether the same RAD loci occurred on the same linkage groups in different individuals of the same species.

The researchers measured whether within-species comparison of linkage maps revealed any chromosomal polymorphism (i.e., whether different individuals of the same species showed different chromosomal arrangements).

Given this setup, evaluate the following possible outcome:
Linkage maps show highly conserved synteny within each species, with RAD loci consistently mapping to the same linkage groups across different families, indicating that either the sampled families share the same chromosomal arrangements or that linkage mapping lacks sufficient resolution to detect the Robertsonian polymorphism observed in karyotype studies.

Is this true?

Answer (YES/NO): NO